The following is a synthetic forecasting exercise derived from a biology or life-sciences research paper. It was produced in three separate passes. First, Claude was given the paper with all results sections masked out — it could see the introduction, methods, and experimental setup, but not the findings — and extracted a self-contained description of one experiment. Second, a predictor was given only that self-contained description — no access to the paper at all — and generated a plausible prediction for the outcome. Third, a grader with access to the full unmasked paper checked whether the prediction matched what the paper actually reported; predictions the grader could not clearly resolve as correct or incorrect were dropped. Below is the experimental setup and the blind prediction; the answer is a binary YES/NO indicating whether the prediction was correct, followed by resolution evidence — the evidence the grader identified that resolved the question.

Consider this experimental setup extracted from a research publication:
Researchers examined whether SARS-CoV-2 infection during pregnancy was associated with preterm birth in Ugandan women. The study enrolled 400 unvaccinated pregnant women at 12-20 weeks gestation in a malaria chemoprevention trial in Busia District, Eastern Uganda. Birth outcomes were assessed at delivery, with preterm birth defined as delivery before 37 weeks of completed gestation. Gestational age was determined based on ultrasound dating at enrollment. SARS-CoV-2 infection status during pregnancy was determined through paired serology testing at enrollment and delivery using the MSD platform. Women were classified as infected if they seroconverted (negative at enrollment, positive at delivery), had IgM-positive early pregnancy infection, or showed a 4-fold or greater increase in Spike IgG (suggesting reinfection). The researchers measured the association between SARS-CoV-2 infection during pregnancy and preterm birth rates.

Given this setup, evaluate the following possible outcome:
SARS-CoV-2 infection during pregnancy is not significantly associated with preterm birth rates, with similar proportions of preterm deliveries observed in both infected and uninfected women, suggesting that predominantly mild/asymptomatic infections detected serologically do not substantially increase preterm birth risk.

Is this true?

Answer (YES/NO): YES